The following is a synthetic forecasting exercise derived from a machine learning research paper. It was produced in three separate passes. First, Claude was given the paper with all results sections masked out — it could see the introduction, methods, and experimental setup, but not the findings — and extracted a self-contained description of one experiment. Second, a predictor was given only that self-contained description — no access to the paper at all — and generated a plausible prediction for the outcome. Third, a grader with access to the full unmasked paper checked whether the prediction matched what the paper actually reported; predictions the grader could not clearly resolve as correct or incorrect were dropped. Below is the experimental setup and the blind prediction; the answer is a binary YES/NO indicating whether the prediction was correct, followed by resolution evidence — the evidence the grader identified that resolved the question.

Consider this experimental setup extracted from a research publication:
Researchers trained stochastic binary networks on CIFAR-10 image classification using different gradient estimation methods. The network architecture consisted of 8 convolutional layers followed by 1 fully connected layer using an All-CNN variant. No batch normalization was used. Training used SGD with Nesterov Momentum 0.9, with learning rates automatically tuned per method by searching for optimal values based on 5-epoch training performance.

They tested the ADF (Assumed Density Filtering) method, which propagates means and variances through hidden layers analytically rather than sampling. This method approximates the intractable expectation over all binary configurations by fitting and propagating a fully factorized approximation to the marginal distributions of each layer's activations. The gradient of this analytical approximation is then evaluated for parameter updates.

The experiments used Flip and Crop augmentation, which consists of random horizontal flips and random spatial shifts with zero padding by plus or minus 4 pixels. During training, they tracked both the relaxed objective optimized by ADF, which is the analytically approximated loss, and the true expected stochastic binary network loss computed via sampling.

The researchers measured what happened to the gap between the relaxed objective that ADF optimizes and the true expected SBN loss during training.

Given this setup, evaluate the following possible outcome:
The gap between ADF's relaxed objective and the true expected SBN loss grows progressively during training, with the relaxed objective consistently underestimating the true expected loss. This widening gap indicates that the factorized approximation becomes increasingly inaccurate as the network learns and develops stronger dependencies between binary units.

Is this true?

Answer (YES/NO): YES